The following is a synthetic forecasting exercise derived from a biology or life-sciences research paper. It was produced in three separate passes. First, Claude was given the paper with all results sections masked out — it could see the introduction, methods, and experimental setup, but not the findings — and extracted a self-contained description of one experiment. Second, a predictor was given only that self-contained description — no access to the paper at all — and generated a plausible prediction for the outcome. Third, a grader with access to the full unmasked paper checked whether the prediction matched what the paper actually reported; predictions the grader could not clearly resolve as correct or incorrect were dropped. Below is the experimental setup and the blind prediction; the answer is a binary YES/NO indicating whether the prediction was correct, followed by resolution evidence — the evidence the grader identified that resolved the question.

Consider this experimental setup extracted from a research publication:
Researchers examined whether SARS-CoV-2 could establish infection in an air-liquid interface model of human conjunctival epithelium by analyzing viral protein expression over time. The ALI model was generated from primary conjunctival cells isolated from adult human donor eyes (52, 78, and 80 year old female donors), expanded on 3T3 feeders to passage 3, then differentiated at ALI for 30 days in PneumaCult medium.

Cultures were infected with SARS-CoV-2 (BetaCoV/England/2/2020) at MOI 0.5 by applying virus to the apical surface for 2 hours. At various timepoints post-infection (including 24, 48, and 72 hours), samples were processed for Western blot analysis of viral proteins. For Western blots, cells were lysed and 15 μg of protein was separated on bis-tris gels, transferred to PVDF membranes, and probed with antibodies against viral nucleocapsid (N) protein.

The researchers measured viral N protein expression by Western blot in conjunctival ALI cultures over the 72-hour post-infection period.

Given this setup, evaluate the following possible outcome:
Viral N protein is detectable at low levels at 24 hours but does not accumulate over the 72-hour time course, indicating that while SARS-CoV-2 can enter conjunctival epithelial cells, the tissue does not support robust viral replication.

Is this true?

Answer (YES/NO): YES